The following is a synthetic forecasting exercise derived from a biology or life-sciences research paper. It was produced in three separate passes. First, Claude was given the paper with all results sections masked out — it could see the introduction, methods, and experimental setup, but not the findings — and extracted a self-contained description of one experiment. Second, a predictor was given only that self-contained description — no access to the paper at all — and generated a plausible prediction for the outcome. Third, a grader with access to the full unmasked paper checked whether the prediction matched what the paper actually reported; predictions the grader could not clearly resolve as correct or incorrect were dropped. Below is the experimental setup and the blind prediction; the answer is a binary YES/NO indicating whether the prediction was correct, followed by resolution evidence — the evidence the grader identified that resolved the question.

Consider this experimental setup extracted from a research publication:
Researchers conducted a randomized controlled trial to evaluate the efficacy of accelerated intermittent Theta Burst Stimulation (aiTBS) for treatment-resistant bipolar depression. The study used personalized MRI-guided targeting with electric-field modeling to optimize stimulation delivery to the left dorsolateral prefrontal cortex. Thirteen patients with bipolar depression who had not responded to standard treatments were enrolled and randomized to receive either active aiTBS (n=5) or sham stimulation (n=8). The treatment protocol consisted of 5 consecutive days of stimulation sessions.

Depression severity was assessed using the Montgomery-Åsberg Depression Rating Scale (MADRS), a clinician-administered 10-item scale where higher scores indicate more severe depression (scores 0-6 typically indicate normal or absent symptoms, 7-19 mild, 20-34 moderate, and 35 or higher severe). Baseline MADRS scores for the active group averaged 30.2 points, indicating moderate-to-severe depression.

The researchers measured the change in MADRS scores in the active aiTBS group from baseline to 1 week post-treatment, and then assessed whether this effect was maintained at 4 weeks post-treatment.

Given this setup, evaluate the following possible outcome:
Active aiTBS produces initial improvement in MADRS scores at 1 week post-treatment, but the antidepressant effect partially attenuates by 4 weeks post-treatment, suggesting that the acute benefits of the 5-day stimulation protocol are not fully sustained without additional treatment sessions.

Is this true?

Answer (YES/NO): NO